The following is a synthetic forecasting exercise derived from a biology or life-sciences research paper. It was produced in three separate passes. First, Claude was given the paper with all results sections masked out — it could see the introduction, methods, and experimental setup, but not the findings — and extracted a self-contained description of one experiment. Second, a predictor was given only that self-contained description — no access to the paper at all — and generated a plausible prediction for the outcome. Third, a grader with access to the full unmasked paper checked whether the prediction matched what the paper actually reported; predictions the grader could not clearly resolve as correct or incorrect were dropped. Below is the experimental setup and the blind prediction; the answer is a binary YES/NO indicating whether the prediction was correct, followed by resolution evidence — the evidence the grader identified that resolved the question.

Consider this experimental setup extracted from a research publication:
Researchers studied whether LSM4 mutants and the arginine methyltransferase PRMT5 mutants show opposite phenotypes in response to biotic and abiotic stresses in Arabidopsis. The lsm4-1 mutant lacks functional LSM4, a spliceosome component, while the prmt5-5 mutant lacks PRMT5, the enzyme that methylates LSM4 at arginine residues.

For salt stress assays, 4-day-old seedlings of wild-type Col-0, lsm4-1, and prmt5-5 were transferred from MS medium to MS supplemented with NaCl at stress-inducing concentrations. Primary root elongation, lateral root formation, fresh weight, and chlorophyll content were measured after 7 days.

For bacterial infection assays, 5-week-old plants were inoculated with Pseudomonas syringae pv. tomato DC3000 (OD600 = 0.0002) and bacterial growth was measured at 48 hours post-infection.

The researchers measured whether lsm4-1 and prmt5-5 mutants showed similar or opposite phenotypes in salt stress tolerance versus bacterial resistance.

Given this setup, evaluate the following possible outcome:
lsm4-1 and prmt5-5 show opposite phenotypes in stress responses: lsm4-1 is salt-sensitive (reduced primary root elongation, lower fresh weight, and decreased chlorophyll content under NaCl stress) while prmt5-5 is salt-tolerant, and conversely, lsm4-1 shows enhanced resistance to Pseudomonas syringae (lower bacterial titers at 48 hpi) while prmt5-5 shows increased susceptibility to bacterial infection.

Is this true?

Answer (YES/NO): NO